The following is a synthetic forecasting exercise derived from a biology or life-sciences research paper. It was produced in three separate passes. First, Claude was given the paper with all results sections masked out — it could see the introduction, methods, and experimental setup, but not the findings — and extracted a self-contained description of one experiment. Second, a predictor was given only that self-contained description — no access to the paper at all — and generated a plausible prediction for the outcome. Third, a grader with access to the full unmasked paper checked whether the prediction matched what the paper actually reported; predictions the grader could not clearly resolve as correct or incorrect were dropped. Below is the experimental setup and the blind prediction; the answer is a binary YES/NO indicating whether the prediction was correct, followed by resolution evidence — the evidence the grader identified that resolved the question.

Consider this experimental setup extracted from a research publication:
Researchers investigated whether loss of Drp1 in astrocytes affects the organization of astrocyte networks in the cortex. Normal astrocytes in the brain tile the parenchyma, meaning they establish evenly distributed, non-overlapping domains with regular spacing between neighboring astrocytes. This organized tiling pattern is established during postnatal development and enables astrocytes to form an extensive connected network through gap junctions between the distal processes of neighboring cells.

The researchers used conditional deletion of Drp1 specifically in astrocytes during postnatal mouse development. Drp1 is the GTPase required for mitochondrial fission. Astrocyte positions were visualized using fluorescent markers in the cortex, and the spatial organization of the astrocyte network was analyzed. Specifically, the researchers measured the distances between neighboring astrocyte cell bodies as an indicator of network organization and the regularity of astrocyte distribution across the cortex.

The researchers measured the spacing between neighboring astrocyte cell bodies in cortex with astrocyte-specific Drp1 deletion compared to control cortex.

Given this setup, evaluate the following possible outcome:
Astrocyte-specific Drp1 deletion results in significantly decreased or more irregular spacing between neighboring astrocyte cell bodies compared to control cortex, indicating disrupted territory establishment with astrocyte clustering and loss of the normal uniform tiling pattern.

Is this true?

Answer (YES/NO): YES